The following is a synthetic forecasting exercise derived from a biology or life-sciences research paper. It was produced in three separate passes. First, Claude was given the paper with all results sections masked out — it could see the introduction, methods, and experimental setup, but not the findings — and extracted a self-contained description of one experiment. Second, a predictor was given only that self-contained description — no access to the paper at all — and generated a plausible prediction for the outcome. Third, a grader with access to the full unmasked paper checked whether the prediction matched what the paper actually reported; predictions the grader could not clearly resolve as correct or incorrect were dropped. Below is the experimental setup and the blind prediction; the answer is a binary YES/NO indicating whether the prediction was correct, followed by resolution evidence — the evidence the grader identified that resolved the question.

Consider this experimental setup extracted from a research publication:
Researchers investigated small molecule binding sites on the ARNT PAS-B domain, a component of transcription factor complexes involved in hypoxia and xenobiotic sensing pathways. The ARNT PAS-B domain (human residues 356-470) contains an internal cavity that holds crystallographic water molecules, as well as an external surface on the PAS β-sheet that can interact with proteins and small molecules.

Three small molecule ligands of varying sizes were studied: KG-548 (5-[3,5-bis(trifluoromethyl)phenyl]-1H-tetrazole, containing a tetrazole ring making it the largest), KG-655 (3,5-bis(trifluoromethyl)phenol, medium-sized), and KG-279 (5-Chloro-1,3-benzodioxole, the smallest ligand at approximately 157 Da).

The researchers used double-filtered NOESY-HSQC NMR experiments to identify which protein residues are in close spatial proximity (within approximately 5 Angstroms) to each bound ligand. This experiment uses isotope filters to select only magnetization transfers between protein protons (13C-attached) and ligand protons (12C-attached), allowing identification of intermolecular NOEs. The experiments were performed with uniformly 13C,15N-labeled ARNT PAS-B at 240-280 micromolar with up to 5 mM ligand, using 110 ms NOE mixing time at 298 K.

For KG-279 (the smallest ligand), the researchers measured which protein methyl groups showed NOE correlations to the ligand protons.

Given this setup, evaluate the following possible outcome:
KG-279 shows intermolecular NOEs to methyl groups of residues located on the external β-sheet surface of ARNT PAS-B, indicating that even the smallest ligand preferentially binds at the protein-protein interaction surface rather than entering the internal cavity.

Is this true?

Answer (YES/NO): NO